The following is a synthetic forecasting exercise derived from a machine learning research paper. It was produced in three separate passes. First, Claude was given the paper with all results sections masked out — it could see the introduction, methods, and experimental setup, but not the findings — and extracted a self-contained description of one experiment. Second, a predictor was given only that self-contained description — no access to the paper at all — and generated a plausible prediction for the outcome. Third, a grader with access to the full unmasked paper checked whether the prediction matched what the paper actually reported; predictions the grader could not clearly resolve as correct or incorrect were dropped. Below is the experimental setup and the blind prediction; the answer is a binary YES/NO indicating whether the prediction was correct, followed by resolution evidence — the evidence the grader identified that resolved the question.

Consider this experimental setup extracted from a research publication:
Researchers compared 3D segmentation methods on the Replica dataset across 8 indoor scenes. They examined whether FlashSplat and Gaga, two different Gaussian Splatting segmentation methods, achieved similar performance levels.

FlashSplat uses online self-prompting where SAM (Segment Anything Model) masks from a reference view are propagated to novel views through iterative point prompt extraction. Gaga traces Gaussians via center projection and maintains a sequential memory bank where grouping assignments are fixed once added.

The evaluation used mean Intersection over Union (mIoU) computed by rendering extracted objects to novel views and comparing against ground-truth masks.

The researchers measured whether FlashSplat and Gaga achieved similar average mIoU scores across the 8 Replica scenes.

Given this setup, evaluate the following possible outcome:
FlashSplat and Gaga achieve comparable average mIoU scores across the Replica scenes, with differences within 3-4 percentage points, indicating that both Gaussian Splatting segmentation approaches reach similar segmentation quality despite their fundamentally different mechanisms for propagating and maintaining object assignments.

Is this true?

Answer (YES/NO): YES